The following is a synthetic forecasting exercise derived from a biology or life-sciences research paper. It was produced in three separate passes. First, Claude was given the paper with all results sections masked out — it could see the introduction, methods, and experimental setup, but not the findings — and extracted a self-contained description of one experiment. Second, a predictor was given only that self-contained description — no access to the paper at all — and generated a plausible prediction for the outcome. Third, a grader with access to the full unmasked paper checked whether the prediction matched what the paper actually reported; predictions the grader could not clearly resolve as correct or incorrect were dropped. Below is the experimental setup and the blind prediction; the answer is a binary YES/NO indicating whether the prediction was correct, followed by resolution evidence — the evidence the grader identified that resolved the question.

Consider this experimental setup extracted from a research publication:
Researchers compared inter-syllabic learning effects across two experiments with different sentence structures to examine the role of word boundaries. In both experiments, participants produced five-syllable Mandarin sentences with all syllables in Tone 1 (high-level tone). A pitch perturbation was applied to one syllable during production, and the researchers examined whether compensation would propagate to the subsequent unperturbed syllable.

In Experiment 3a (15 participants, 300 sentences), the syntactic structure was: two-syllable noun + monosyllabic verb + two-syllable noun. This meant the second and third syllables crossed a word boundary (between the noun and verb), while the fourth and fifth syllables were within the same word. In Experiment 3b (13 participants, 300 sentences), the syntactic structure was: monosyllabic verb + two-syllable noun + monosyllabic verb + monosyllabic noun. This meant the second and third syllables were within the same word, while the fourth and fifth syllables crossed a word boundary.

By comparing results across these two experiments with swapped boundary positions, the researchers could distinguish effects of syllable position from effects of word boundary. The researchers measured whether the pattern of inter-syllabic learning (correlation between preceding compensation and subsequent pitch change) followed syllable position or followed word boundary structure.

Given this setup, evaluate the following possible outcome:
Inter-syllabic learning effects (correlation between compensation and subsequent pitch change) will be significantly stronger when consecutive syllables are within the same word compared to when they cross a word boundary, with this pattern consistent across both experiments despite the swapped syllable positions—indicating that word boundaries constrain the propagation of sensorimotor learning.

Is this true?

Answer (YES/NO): YES